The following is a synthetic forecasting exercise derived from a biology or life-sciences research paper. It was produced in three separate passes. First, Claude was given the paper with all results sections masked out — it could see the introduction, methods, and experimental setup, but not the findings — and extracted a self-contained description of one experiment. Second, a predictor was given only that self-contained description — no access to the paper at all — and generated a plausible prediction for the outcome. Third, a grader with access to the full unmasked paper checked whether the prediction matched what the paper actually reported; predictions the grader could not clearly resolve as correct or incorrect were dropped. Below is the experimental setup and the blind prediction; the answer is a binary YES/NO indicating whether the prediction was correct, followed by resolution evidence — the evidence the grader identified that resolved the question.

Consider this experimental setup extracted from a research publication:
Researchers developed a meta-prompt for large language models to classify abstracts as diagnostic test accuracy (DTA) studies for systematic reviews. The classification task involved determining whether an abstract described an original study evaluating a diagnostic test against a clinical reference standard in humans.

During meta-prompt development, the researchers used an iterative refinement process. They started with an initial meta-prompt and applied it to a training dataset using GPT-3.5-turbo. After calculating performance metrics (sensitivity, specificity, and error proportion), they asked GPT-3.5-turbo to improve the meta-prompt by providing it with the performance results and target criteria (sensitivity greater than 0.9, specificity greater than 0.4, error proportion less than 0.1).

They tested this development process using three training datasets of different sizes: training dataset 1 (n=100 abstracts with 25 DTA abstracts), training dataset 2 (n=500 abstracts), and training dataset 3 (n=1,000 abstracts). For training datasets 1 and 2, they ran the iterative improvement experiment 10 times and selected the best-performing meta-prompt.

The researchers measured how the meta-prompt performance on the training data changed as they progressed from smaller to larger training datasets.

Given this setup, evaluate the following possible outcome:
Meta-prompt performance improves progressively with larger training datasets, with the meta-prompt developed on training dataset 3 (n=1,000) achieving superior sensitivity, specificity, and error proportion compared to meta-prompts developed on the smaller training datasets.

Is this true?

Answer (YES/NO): NO